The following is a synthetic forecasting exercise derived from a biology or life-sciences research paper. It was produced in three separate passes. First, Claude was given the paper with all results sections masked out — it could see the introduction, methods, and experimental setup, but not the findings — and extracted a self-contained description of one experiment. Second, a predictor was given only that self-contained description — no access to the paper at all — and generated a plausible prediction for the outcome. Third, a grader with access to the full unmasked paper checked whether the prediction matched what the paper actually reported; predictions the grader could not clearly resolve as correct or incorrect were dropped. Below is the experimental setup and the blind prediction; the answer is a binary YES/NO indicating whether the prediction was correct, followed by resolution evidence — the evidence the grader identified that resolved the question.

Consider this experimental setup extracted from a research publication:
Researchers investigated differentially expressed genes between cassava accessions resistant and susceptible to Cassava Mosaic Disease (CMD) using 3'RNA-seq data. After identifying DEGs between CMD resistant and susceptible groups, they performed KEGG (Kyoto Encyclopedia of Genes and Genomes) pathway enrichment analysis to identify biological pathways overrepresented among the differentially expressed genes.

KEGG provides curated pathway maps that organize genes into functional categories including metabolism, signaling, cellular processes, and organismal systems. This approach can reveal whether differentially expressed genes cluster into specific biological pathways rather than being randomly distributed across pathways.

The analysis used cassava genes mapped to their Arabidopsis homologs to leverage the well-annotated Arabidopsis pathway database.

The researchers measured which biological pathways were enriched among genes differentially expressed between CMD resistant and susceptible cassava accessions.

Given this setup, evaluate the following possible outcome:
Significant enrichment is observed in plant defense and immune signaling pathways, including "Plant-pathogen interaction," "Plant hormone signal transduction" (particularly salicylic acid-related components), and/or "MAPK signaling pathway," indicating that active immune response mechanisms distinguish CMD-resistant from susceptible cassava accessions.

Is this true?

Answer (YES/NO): YES